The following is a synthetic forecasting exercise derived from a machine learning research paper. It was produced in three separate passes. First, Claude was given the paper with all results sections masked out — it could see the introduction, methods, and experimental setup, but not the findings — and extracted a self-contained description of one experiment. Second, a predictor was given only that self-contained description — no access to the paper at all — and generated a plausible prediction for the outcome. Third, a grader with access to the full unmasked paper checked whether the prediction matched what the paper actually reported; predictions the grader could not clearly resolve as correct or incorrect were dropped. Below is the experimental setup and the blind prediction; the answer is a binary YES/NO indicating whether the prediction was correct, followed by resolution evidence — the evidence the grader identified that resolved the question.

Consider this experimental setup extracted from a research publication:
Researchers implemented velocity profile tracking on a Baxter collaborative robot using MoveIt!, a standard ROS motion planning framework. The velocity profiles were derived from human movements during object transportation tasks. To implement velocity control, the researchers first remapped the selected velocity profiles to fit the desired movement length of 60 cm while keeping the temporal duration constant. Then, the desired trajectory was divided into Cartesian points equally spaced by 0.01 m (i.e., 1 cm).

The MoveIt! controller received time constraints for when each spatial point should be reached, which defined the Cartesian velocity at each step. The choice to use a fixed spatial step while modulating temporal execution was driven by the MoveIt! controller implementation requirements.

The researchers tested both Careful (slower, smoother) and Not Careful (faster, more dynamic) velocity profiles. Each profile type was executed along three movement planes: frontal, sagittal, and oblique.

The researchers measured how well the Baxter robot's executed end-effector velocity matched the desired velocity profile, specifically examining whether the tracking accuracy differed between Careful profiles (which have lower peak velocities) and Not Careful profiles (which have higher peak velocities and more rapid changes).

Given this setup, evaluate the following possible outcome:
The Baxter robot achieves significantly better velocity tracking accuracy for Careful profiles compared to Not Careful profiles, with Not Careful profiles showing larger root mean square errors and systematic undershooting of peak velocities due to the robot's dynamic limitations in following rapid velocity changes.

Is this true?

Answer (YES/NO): YES